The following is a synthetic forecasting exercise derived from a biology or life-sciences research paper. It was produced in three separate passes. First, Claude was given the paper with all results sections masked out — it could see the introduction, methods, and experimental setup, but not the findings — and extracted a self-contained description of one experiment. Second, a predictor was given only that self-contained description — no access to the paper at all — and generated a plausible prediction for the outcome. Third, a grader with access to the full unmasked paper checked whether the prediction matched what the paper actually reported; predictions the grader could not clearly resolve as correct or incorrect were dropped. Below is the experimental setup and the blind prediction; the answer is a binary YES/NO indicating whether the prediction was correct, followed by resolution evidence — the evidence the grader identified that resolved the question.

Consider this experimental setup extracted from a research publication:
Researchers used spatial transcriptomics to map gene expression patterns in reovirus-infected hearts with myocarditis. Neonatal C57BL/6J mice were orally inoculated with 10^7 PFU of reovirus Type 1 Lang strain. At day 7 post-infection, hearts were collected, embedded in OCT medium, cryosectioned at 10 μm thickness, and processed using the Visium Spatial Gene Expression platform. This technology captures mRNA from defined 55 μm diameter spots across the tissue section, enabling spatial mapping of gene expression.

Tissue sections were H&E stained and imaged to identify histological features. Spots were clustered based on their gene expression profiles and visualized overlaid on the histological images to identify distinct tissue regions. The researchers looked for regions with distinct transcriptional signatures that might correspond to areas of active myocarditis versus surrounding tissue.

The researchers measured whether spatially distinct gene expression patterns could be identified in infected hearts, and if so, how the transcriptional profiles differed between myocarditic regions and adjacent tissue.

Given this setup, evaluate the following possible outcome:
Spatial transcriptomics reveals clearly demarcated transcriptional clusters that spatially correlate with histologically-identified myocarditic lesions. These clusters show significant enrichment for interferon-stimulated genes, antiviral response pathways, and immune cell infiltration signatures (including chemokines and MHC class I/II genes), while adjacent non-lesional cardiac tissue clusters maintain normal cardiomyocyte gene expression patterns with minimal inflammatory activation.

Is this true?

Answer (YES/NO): YES